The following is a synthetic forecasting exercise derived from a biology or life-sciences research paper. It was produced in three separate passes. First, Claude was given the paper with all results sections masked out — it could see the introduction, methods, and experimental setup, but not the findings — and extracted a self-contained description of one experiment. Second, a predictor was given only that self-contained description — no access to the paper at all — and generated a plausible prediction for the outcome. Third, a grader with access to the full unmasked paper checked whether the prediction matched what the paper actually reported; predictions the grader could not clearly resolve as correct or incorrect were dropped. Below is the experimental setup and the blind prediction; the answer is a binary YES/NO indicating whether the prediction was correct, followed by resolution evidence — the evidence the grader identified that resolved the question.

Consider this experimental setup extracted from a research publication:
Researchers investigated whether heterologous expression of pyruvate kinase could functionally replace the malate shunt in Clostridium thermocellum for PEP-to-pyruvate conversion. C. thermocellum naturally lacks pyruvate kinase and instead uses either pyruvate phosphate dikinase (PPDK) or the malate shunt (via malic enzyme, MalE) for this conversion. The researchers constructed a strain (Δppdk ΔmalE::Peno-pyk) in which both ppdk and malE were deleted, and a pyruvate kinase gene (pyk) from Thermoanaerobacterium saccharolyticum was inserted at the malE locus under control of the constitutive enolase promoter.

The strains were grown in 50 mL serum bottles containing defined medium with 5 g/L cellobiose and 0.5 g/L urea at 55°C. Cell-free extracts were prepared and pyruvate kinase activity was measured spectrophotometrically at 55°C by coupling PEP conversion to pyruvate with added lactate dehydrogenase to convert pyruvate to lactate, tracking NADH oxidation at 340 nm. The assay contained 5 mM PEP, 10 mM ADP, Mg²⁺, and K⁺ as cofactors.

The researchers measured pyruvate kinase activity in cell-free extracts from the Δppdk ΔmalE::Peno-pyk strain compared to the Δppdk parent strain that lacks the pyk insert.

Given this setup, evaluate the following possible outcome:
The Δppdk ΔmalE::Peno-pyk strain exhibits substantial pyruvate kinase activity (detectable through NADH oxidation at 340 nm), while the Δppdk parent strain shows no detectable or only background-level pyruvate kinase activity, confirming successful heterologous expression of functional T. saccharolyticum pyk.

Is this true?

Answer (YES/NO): YES